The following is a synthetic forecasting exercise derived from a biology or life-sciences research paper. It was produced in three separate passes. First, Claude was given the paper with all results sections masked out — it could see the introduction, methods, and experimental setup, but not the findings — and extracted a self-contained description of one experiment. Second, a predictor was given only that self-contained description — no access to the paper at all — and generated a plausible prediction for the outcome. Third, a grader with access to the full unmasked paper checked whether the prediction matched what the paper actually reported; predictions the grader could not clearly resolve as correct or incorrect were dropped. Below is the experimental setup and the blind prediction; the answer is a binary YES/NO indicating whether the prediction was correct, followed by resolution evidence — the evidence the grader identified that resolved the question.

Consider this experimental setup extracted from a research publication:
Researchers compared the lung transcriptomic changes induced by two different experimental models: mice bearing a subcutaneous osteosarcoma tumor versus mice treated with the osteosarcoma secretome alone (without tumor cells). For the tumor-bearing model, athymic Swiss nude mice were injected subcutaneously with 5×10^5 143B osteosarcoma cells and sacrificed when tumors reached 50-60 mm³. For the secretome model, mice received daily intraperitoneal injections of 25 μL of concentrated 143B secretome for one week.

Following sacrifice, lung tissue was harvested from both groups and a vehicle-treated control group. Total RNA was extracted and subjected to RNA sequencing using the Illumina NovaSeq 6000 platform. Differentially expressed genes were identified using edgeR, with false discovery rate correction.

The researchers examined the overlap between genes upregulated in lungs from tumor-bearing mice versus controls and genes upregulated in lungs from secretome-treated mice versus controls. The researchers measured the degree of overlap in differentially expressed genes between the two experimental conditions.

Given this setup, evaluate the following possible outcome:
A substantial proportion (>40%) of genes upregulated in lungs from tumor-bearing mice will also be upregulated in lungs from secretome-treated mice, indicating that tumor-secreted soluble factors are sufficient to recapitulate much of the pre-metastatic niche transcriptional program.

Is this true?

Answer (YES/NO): NO